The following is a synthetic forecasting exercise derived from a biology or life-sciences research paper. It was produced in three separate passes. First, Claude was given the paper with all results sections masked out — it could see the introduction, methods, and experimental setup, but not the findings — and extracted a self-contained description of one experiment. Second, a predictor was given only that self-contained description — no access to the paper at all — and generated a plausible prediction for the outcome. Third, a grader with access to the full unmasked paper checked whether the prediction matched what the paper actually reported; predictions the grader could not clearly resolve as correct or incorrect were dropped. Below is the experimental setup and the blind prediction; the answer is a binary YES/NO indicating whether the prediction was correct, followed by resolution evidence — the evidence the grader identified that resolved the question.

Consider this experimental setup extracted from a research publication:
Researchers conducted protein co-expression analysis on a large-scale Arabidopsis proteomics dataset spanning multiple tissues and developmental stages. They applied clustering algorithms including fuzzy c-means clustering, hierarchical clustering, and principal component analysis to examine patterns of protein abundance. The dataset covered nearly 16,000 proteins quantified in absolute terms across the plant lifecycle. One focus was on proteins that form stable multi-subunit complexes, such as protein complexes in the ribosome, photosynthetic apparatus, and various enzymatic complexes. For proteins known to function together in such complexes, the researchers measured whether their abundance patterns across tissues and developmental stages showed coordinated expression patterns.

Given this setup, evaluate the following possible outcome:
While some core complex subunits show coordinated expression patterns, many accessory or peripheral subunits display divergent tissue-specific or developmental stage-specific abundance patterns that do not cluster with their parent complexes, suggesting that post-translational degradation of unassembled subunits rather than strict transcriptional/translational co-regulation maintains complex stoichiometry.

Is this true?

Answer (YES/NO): NO